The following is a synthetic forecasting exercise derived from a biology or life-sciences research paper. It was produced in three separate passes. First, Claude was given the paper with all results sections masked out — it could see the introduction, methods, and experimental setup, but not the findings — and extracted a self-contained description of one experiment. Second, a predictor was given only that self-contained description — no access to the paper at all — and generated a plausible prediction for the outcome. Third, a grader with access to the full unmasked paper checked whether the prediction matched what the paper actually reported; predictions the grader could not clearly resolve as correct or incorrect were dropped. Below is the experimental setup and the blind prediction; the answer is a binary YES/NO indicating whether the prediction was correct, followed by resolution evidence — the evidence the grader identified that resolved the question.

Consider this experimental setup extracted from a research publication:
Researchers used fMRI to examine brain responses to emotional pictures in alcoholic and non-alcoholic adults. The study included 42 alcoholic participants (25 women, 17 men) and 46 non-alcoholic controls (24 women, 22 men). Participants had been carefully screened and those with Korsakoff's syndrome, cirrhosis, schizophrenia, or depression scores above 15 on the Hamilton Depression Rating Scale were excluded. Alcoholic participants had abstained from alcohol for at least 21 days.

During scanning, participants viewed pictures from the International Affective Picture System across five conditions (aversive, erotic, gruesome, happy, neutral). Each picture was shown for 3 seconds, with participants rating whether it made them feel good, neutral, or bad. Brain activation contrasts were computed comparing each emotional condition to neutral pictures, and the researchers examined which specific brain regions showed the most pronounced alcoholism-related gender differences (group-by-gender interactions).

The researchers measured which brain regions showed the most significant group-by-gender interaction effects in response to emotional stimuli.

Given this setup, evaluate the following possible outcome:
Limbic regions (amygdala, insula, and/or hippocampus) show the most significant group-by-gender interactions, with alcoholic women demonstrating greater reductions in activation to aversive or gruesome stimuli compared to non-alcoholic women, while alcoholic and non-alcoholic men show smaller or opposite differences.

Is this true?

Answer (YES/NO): NO